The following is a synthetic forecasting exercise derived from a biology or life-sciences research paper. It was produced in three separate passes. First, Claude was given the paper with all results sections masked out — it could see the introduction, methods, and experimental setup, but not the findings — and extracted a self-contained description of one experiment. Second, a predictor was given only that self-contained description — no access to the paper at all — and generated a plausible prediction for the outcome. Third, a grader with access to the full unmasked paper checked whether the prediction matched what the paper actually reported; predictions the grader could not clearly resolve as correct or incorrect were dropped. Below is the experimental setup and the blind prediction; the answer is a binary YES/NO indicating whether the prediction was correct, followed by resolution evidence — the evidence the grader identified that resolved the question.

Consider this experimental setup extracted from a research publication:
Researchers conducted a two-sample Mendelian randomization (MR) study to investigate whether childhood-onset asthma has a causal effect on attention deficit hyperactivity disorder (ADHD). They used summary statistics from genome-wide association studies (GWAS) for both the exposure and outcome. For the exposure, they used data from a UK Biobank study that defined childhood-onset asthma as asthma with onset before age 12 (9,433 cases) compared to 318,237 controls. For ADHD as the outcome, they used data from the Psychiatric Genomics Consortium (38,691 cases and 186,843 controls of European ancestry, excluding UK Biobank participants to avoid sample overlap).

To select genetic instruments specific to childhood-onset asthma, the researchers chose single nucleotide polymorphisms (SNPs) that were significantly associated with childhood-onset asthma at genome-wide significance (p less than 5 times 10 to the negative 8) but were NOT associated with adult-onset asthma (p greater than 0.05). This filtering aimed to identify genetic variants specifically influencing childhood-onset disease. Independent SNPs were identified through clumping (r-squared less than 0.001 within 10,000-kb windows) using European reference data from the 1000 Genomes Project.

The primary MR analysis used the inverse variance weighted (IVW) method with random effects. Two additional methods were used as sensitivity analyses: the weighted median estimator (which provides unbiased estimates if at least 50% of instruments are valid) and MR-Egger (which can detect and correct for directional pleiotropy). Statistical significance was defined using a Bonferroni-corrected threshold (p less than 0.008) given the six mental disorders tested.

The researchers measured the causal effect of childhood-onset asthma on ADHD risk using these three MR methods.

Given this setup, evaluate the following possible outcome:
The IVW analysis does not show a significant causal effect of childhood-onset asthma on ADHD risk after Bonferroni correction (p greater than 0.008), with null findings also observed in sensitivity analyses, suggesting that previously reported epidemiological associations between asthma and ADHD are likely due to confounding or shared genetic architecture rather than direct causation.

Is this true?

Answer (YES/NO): YES